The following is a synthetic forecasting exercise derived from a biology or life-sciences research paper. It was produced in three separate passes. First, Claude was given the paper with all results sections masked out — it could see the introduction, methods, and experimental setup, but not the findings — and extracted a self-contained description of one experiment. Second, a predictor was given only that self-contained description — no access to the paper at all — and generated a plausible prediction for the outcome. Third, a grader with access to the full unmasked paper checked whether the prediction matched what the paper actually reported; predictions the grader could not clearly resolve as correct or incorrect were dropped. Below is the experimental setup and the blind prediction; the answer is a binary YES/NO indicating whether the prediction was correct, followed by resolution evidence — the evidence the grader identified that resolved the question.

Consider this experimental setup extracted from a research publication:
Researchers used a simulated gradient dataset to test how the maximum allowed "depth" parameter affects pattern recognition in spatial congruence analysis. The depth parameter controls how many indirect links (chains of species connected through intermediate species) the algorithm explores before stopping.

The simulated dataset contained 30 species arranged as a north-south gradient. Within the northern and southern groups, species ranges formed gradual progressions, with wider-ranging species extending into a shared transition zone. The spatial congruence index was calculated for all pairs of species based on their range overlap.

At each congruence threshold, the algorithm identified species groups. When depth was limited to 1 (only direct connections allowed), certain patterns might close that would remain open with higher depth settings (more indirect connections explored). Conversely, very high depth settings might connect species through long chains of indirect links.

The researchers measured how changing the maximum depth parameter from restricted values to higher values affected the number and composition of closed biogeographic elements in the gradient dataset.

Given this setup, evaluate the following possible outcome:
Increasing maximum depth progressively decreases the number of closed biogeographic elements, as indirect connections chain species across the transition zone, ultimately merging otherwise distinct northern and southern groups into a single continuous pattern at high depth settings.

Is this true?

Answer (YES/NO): NO